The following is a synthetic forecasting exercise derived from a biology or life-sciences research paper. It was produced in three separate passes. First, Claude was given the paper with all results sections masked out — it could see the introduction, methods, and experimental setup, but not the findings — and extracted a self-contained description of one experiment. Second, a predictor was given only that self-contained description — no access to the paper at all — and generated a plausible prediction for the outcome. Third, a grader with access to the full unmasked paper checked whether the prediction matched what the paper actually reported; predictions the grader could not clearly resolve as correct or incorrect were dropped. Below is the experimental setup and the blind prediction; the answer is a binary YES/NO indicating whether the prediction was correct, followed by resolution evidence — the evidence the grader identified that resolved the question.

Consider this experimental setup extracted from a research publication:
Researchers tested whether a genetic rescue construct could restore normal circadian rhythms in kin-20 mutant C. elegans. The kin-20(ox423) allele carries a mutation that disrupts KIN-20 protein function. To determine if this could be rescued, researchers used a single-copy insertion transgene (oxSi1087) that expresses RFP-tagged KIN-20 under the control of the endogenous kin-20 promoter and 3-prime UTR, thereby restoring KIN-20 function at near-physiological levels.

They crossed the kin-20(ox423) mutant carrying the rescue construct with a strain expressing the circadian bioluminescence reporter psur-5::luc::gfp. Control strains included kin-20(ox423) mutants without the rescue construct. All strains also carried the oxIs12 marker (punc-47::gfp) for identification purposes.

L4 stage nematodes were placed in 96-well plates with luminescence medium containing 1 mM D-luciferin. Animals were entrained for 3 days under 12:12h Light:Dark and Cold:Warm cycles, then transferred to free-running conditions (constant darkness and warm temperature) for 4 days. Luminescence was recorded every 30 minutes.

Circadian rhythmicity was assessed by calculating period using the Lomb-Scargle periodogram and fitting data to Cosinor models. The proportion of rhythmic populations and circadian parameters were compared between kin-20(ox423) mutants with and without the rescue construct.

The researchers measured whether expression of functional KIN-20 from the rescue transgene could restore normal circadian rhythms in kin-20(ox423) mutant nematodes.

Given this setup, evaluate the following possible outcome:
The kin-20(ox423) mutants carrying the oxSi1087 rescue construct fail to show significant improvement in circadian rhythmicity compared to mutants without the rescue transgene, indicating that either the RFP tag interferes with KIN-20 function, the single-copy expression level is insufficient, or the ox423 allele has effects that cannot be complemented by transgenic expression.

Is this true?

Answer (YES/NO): NO